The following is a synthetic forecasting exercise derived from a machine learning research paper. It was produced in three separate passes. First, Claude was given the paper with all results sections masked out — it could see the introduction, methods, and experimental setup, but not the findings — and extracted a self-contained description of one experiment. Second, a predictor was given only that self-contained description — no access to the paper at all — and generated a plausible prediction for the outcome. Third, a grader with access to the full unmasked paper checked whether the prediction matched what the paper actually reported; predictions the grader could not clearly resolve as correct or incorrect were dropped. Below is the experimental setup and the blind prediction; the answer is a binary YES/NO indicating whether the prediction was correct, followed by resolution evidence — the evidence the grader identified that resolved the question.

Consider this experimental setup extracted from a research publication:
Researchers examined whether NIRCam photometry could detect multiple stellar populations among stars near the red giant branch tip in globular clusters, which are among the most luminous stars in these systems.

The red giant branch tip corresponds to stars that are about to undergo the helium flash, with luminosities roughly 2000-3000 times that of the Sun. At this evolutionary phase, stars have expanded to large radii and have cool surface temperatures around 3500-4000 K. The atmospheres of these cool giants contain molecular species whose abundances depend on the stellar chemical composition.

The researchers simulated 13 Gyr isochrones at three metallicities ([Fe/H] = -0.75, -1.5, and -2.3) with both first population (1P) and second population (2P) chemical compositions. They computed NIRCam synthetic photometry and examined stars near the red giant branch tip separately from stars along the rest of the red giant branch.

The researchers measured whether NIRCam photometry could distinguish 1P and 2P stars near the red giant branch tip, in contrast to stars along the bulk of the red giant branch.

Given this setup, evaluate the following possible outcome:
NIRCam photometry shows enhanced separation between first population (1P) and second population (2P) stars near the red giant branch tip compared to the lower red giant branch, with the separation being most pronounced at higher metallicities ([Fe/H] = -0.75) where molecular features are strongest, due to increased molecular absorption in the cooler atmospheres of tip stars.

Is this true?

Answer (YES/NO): NO